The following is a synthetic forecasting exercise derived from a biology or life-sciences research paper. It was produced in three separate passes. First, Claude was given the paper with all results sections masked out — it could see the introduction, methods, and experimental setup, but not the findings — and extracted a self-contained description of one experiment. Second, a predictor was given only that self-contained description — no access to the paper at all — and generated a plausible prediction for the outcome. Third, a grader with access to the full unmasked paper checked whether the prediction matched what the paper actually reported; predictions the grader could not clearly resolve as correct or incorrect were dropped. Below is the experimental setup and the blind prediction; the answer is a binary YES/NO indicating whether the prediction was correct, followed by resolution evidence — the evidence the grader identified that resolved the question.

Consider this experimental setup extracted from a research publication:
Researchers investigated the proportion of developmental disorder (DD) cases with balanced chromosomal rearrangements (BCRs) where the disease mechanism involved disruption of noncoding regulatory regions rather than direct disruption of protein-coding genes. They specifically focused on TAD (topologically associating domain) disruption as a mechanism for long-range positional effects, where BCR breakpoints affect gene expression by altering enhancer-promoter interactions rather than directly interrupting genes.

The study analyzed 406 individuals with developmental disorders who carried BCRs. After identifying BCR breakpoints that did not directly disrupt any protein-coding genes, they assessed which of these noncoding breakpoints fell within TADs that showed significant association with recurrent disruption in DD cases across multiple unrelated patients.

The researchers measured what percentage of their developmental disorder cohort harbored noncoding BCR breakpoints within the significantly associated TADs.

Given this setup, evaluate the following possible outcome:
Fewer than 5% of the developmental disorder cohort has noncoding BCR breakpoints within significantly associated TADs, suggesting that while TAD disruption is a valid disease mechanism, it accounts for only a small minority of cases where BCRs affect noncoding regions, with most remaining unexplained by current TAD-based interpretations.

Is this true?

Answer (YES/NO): NO